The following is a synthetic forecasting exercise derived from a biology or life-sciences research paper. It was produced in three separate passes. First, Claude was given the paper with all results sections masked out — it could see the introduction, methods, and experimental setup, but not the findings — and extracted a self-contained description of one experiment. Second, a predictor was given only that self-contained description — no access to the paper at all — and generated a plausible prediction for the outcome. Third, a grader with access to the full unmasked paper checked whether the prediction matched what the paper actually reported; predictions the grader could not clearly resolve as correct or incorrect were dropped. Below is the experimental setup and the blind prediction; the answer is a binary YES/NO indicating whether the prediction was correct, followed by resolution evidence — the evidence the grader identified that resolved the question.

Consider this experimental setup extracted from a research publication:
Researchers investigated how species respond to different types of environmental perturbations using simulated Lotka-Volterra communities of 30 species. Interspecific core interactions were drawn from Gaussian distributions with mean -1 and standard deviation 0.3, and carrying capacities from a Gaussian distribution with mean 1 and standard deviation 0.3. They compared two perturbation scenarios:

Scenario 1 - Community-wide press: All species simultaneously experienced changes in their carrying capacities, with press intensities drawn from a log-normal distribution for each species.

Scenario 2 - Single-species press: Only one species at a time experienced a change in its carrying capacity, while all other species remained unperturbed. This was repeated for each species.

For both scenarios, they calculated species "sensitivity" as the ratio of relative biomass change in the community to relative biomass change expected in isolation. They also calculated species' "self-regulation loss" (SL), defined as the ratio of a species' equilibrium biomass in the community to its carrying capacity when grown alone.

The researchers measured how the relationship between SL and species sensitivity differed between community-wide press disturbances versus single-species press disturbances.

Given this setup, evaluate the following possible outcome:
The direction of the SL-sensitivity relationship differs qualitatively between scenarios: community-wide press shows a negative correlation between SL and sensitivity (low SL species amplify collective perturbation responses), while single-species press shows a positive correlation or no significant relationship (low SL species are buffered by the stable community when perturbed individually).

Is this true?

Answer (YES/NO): NO